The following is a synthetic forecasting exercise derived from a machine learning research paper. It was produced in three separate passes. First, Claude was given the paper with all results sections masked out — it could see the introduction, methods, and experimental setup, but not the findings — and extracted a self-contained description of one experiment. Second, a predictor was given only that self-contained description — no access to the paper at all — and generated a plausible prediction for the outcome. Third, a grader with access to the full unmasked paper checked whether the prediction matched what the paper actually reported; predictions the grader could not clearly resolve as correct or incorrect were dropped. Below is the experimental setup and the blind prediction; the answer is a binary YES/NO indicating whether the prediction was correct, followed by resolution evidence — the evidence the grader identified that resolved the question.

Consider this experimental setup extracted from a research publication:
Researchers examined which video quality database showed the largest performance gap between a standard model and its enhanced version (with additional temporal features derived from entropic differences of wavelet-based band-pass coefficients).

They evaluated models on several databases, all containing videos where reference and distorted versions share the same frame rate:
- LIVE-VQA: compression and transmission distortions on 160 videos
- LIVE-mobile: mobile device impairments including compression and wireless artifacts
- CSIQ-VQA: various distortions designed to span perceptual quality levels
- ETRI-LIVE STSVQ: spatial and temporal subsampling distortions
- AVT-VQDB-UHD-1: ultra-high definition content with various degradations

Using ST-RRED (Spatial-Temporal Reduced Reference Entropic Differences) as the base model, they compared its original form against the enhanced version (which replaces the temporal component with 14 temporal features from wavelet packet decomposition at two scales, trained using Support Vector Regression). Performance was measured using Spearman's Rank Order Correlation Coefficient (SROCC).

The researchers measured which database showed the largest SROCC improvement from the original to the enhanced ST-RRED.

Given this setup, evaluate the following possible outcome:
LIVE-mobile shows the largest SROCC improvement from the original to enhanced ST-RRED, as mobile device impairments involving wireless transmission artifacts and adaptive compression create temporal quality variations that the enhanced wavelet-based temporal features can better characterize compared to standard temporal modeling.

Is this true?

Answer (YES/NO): NO